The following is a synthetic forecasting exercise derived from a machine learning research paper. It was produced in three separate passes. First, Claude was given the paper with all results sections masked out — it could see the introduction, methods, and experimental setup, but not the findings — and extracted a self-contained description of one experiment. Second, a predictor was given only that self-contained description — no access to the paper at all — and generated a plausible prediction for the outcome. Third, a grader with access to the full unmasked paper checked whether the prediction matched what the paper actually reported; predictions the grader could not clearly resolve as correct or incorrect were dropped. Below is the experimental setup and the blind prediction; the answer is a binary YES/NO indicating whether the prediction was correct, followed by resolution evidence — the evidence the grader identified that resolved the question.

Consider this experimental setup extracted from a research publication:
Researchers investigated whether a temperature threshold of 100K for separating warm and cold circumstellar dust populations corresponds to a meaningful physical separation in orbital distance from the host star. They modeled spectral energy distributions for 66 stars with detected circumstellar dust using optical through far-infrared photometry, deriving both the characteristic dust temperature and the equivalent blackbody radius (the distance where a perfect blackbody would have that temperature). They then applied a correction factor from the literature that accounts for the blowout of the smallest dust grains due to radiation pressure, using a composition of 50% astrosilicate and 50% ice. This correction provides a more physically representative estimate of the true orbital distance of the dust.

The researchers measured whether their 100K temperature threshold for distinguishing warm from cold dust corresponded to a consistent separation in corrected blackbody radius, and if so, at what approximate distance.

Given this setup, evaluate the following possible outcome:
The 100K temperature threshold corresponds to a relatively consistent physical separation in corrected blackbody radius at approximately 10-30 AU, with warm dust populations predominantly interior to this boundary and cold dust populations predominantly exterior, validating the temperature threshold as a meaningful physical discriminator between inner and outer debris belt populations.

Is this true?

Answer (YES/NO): NO